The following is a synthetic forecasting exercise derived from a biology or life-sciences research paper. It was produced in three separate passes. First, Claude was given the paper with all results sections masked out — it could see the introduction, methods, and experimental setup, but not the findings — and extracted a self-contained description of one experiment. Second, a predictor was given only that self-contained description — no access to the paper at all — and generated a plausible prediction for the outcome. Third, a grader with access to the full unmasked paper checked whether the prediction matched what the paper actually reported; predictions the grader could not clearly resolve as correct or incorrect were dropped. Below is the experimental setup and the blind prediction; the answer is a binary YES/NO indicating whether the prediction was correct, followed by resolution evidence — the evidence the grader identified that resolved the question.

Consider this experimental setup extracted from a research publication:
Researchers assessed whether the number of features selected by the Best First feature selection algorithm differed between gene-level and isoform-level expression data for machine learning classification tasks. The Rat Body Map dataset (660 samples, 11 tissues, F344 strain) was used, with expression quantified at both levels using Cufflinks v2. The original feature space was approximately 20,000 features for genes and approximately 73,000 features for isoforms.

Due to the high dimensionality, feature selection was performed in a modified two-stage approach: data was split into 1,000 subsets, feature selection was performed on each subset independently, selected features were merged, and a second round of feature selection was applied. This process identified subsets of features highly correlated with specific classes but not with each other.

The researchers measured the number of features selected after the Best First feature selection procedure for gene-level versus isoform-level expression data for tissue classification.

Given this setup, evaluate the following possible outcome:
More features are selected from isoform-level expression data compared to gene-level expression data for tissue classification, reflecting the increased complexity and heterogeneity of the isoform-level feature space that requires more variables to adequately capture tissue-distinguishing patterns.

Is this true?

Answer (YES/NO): YES